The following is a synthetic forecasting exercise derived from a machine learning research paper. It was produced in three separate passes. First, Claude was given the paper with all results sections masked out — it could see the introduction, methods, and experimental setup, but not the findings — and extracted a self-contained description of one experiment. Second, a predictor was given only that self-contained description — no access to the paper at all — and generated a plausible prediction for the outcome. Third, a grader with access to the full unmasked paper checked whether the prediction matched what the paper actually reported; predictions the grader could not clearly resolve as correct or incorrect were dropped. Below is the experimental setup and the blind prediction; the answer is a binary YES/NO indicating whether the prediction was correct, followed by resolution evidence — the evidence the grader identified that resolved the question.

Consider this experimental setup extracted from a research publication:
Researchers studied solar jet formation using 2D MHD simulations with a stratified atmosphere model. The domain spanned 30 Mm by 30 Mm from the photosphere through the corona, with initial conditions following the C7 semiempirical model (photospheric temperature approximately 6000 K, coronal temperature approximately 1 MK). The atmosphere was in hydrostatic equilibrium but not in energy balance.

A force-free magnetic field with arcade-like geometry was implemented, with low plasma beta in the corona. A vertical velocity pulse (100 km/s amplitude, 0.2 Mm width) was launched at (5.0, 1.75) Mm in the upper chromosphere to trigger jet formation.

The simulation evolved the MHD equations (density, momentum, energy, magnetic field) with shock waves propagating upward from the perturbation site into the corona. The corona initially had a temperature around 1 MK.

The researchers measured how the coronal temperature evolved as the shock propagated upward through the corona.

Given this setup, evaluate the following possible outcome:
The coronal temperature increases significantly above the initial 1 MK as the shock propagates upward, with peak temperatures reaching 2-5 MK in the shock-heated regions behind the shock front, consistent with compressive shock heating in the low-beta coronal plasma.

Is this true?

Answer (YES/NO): NO